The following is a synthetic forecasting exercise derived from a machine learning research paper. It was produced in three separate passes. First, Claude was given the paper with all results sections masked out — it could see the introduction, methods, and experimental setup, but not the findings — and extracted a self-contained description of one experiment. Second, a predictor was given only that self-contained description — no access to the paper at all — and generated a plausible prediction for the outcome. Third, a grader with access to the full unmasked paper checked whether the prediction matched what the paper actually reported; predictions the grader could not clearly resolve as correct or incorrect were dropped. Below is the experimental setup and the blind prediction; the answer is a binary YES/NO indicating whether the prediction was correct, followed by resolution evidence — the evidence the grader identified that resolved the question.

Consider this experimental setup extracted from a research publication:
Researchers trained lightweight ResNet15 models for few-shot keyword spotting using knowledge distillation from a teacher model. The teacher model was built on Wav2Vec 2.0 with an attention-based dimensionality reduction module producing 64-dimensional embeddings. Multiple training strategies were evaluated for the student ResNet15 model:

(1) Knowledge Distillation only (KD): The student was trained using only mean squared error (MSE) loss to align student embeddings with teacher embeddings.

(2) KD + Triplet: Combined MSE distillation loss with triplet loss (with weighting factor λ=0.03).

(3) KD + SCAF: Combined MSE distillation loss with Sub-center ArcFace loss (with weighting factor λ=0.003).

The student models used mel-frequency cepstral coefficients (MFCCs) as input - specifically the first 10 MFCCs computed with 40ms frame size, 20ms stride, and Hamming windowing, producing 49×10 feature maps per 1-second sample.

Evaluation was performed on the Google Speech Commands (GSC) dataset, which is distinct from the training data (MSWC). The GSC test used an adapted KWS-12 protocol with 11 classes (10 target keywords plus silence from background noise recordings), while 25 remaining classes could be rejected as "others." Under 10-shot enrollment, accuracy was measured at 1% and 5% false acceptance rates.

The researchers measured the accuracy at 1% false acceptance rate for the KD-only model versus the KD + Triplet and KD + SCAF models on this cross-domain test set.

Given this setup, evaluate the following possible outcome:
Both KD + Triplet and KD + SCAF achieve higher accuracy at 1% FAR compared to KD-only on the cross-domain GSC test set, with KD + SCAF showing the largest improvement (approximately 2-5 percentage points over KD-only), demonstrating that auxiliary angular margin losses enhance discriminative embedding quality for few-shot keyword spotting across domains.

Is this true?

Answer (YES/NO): NO